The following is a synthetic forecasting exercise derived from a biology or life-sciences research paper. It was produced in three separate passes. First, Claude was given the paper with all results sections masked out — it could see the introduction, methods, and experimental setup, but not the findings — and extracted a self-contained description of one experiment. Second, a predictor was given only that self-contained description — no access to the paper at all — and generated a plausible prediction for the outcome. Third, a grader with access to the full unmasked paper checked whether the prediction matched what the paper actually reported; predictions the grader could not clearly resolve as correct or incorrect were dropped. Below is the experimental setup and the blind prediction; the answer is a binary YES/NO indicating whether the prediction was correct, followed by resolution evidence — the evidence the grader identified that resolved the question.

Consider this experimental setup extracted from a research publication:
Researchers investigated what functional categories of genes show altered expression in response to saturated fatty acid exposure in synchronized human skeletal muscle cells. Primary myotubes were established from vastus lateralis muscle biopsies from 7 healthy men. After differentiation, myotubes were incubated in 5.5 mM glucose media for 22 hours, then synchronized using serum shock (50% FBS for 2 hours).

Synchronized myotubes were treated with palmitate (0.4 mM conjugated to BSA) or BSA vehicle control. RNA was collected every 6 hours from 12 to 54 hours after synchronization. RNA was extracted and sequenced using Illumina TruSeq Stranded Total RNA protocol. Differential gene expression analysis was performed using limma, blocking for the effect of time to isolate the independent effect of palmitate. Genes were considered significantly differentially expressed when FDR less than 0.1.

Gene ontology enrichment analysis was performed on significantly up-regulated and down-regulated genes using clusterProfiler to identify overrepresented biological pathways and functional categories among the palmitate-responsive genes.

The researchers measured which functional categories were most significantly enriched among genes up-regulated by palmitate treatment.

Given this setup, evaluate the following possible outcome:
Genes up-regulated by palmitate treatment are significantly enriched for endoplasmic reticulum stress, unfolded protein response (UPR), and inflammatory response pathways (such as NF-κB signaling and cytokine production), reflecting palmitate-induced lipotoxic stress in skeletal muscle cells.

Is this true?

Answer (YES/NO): NO